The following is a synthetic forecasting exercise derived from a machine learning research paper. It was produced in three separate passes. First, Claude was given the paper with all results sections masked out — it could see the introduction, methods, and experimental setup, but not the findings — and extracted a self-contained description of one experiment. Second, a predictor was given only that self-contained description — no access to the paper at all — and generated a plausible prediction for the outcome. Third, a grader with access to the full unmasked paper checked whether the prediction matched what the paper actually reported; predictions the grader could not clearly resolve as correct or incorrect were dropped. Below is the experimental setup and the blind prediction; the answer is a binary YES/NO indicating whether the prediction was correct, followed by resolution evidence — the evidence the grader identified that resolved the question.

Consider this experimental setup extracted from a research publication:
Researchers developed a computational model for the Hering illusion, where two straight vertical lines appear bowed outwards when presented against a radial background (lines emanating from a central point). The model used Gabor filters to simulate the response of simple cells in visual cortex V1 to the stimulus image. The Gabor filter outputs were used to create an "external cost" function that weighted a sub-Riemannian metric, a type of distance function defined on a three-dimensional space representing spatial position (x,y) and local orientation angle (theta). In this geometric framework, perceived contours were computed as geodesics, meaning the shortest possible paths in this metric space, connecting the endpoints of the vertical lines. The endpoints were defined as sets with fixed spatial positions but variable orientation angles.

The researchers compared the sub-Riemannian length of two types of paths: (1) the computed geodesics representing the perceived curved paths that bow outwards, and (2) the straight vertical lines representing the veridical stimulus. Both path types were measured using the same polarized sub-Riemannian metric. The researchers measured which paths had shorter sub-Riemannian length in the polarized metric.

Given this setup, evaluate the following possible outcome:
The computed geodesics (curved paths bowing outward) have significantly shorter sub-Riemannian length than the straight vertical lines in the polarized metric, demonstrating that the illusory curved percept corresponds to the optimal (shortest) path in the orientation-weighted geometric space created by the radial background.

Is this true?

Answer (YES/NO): YES